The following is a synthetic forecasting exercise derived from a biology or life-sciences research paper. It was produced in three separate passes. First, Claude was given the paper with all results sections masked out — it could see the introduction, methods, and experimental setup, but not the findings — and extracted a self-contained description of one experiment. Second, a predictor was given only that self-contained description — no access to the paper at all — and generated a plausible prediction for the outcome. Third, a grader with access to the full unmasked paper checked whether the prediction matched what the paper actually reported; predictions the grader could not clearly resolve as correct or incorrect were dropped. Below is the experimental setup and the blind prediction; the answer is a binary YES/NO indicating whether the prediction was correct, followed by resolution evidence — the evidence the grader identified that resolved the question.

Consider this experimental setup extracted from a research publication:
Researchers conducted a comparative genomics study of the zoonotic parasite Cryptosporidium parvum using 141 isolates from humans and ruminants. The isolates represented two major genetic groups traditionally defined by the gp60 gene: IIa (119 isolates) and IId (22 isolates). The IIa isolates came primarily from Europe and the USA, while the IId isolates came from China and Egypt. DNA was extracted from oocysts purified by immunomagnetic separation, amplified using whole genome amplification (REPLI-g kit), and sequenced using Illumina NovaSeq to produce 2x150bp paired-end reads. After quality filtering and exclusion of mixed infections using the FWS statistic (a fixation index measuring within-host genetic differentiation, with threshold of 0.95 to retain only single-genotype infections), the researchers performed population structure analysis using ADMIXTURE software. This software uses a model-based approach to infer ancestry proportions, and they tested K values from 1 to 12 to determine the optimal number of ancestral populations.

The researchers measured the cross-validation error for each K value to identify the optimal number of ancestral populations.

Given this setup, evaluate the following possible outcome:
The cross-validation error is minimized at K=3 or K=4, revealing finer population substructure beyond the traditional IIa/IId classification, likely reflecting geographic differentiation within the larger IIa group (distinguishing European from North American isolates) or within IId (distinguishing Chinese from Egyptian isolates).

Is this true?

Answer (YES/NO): NO